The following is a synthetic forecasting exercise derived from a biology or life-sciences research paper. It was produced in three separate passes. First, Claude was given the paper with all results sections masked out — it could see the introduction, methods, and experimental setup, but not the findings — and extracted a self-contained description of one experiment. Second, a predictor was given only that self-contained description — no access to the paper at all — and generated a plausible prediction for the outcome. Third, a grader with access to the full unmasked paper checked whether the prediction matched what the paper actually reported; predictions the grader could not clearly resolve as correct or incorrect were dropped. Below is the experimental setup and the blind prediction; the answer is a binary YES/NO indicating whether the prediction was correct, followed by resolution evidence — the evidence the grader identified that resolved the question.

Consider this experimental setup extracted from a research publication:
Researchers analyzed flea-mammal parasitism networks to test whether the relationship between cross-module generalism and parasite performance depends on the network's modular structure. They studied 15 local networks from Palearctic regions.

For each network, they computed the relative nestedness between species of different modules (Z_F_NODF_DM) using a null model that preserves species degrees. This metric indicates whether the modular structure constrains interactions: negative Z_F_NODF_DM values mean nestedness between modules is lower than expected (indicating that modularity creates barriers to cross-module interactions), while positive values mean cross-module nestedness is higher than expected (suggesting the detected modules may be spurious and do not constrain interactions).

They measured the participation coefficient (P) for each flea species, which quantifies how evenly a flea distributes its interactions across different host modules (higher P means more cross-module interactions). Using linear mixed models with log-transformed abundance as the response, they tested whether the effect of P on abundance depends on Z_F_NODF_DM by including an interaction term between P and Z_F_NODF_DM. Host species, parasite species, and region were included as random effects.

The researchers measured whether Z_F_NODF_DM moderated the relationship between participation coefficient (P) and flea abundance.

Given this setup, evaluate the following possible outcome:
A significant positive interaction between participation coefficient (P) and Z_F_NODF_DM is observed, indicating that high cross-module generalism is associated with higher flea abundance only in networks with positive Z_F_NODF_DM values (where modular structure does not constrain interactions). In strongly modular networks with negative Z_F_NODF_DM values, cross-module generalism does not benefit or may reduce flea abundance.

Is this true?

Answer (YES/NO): YES